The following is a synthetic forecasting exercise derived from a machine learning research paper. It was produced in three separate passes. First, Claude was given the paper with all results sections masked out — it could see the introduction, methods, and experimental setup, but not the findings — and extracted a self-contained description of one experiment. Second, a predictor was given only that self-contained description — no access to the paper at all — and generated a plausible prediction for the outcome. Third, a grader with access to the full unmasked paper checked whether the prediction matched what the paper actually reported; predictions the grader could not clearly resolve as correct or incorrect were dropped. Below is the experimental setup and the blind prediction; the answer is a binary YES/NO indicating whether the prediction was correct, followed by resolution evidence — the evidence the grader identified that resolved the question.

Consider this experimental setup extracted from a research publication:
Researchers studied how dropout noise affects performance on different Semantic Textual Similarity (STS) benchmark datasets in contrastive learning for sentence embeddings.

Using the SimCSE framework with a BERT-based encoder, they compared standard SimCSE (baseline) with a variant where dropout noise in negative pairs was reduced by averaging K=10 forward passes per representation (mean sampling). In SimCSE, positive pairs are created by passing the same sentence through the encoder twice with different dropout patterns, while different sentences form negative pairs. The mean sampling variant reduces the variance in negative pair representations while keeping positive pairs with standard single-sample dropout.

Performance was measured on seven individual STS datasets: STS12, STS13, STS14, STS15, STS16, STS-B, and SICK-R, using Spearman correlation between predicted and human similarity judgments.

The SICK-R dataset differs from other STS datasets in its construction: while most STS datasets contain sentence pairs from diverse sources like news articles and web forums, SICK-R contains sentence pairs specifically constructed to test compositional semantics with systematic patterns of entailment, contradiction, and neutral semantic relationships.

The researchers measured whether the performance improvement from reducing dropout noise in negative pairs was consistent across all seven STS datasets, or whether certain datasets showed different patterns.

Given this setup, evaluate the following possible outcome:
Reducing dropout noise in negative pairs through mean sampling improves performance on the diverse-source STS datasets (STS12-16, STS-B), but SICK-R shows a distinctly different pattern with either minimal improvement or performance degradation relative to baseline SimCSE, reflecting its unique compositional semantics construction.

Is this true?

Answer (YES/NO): YES